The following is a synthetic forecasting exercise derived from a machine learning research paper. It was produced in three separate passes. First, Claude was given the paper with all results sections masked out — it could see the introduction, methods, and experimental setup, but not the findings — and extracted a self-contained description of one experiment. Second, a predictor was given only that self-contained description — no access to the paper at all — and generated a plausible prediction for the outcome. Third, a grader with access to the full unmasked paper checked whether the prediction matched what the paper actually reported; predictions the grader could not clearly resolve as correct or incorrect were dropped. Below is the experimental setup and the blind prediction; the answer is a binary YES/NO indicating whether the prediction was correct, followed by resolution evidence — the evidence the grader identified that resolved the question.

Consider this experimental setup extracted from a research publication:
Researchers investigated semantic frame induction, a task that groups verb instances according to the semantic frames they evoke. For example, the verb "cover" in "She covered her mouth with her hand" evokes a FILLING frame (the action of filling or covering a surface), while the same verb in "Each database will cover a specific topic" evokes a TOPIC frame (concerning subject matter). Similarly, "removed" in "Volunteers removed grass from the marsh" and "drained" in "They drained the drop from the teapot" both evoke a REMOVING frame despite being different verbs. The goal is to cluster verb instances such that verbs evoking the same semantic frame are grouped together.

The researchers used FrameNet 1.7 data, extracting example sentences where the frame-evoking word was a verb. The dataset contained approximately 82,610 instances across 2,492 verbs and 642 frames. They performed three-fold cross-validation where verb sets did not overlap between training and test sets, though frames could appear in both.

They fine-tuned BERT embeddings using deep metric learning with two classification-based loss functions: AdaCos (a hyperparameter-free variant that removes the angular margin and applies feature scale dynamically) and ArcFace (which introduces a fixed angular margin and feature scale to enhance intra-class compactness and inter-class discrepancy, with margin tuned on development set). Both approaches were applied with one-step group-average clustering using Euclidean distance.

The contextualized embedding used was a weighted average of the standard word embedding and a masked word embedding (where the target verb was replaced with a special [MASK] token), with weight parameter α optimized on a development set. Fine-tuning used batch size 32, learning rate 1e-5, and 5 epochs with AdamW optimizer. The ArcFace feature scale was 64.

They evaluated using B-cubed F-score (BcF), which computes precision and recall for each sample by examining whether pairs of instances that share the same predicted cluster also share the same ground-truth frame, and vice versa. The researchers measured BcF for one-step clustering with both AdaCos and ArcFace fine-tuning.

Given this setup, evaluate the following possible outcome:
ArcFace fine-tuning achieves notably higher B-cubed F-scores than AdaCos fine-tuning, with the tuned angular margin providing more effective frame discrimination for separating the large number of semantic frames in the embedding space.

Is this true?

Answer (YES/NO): NO